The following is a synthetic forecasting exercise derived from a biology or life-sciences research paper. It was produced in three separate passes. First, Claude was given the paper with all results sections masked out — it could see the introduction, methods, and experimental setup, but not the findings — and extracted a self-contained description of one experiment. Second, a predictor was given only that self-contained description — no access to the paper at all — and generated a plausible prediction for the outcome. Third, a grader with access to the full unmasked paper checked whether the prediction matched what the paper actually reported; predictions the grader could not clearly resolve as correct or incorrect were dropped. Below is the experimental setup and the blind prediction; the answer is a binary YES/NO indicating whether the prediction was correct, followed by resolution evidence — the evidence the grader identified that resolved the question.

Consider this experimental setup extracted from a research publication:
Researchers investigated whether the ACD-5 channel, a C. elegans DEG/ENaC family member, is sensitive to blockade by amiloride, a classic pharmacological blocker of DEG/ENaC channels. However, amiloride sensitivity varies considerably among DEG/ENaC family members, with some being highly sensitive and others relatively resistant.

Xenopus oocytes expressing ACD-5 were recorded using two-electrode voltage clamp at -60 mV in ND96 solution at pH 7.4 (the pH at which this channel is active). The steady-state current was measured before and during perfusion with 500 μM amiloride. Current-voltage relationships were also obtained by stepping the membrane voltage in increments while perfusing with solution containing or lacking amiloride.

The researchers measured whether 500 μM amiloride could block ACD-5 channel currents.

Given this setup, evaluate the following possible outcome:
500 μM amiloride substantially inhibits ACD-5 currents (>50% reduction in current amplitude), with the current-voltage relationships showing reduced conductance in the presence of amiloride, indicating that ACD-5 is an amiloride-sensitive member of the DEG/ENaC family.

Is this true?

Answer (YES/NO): YES